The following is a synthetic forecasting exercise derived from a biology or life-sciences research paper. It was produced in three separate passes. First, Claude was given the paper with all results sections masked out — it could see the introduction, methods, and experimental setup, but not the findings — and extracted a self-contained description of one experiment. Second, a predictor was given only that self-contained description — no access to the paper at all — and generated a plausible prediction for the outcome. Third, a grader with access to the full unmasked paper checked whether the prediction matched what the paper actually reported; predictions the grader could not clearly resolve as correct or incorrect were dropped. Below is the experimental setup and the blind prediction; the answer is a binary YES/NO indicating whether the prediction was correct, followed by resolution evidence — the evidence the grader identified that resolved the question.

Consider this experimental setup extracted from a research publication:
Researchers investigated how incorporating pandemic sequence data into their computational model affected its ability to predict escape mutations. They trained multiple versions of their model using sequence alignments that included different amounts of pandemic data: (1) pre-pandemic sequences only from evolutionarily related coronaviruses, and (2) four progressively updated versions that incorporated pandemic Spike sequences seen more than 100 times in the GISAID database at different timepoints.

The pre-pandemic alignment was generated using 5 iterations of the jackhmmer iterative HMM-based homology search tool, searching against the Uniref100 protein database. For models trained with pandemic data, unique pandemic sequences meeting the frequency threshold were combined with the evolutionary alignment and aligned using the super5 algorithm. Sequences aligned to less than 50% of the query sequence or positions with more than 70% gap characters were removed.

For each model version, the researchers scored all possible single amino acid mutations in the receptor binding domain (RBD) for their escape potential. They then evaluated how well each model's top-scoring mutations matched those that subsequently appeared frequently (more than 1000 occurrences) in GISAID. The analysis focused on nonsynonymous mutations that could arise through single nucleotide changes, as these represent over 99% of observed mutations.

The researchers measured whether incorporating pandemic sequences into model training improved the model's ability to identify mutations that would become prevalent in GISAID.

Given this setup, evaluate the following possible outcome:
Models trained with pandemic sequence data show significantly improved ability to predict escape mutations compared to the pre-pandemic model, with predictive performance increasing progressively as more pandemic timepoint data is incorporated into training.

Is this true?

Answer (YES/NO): YES